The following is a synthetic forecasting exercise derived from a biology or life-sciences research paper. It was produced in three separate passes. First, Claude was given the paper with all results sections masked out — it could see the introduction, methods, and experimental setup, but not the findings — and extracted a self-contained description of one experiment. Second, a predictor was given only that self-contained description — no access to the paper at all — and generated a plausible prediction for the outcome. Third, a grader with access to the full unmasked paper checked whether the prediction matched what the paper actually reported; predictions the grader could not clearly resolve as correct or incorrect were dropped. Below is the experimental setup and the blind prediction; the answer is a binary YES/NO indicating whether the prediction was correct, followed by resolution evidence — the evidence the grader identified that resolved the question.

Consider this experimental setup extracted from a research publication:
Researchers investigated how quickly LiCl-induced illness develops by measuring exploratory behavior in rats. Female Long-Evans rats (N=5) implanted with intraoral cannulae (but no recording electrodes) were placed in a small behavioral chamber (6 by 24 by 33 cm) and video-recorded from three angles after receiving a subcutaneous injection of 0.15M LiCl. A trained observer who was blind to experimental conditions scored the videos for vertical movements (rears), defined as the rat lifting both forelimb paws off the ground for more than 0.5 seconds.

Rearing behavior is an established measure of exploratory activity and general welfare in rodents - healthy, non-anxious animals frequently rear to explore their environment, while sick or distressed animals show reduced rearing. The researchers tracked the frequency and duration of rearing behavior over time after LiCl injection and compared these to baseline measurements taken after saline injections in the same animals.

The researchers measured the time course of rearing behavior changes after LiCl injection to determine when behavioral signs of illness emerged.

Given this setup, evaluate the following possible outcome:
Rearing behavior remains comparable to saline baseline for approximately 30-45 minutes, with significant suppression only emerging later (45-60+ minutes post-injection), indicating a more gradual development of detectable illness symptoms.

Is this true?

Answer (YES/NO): NO